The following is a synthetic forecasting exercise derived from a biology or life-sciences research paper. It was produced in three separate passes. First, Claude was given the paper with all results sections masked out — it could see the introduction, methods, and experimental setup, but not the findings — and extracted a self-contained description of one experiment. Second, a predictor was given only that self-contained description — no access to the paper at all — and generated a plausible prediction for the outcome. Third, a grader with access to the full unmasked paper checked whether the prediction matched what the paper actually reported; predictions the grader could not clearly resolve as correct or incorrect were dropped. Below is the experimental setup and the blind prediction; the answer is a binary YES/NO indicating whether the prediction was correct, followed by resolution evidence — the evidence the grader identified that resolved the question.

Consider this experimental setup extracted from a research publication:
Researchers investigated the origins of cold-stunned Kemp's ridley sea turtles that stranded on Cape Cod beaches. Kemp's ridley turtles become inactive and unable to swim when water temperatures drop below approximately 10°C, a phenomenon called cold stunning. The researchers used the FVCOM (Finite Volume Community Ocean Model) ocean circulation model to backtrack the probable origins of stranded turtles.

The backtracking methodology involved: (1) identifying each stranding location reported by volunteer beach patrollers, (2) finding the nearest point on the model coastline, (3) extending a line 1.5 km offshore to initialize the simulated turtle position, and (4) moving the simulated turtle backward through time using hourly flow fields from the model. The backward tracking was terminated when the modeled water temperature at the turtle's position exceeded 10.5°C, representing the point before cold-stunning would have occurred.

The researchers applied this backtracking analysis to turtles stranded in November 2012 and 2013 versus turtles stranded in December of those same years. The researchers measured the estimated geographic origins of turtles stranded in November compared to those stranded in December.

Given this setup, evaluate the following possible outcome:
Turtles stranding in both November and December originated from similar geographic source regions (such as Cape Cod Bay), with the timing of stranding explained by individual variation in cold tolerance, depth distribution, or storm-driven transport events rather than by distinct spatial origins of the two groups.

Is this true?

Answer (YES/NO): NO